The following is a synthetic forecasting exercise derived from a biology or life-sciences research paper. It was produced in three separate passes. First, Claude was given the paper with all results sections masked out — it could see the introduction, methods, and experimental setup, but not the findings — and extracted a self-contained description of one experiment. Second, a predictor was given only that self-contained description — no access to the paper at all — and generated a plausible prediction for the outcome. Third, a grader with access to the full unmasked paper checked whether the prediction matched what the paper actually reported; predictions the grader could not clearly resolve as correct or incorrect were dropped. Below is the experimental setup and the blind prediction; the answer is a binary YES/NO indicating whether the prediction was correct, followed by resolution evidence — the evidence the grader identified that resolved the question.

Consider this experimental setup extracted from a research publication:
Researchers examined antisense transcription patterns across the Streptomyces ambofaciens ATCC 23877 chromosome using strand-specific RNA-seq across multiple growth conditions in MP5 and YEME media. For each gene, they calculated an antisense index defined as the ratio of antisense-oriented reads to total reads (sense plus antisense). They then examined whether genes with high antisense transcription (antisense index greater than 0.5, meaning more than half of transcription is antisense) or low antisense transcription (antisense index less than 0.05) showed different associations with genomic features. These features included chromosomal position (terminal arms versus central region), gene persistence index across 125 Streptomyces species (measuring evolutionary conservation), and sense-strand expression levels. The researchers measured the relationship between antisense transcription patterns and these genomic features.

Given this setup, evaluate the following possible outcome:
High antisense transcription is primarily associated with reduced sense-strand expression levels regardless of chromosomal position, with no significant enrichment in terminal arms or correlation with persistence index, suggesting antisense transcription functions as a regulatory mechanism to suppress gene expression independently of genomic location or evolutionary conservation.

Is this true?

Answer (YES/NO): NO